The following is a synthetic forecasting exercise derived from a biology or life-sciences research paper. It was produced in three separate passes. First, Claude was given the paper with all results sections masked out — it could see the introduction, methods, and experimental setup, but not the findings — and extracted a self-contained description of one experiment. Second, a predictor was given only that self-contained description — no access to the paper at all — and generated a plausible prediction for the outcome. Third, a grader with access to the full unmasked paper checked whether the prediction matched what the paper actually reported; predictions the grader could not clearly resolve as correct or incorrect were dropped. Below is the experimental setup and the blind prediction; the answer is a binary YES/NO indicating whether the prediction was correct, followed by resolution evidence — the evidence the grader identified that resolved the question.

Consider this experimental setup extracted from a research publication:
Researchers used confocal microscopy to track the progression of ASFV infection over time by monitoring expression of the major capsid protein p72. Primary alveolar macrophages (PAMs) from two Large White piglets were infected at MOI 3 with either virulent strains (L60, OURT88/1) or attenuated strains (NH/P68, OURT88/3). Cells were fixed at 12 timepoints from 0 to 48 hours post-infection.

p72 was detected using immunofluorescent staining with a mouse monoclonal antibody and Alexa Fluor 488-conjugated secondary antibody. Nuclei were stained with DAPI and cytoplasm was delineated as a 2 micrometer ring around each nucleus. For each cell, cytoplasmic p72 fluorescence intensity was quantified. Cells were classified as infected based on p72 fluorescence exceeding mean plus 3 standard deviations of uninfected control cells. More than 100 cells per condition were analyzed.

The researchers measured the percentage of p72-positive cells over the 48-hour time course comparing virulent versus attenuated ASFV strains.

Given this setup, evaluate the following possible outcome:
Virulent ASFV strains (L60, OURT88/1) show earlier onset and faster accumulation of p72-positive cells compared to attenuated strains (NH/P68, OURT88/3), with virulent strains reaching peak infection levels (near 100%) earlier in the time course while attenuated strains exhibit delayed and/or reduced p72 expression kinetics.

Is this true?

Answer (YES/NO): NO